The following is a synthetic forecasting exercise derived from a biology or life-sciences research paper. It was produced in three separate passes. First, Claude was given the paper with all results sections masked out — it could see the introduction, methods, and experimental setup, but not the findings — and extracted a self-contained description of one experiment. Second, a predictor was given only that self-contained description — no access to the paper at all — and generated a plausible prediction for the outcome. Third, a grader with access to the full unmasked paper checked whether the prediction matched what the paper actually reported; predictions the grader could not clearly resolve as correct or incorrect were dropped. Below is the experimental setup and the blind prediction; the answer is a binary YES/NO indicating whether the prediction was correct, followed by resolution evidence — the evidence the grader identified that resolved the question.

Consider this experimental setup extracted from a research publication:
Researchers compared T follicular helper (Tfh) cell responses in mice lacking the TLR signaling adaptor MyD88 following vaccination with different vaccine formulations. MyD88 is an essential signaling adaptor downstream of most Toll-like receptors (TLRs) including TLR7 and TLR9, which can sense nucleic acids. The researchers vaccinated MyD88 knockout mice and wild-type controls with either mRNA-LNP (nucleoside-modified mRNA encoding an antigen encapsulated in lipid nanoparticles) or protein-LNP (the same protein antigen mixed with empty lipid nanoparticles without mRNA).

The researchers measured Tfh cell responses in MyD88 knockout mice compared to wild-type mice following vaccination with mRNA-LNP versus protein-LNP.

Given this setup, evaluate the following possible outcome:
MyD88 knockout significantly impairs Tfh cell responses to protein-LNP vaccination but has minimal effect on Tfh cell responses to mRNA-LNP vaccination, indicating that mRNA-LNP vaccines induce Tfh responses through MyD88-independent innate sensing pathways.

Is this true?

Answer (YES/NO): NO